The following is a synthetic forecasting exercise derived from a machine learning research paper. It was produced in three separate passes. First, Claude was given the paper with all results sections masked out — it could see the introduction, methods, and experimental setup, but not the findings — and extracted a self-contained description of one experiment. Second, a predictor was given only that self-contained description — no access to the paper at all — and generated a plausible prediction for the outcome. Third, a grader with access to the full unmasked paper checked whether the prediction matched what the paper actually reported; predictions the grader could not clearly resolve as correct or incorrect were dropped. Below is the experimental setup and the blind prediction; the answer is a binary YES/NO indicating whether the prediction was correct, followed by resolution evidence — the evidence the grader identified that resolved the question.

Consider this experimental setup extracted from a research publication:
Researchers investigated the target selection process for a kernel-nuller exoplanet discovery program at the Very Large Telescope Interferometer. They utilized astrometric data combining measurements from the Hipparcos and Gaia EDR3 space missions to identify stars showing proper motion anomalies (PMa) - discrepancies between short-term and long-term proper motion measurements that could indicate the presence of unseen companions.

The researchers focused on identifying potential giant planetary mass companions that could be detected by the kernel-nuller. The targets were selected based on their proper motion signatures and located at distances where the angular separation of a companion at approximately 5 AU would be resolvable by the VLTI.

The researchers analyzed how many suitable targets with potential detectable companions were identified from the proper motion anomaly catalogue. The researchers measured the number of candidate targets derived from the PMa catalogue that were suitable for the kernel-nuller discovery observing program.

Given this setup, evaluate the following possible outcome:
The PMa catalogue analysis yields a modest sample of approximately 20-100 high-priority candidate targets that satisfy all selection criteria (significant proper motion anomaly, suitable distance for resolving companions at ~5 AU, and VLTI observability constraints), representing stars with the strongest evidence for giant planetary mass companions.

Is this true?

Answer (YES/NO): YES